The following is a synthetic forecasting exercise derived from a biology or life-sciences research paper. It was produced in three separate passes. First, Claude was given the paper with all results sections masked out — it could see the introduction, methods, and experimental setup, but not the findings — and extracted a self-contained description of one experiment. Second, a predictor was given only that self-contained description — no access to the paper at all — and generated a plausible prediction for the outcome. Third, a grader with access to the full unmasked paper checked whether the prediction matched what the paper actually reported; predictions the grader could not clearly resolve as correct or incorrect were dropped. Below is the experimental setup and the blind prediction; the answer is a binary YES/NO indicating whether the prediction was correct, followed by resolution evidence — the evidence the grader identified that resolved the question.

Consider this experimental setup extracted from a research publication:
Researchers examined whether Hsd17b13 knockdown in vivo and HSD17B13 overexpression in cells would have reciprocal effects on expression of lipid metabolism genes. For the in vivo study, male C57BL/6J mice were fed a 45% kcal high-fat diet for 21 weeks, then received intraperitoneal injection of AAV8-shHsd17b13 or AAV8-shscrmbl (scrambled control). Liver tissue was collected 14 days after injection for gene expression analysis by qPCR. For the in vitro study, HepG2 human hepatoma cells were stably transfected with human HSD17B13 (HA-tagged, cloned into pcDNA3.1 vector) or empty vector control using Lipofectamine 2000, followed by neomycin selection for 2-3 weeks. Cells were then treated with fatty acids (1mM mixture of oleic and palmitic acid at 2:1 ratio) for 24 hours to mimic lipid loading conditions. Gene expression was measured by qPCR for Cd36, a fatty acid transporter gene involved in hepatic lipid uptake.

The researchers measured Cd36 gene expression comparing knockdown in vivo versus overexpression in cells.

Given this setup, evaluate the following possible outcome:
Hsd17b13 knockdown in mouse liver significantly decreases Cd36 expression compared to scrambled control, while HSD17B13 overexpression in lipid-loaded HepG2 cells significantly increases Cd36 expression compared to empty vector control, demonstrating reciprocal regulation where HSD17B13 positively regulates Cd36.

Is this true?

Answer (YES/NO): NO